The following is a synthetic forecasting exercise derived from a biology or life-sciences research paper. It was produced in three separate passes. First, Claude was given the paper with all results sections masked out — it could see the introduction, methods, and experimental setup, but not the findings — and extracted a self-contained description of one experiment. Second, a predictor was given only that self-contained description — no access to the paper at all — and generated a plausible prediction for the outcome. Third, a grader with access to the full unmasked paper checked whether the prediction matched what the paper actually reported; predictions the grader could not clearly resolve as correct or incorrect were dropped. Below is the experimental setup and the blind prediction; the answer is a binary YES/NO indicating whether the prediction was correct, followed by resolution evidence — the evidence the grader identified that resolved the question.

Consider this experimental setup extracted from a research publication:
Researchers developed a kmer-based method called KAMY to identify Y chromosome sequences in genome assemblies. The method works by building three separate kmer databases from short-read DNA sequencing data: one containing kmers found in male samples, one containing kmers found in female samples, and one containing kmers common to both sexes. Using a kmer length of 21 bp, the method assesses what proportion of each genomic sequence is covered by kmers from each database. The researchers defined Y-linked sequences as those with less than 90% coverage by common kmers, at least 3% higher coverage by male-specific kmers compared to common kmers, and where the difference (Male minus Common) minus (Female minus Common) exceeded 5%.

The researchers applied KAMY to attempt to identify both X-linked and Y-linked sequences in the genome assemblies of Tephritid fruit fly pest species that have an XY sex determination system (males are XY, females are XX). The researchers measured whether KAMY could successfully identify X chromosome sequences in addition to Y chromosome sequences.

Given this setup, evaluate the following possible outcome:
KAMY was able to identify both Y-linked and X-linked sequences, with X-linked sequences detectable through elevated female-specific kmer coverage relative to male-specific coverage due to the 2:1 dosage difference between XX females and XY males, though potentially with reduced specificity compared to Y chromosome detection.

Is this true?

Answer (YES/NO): NO